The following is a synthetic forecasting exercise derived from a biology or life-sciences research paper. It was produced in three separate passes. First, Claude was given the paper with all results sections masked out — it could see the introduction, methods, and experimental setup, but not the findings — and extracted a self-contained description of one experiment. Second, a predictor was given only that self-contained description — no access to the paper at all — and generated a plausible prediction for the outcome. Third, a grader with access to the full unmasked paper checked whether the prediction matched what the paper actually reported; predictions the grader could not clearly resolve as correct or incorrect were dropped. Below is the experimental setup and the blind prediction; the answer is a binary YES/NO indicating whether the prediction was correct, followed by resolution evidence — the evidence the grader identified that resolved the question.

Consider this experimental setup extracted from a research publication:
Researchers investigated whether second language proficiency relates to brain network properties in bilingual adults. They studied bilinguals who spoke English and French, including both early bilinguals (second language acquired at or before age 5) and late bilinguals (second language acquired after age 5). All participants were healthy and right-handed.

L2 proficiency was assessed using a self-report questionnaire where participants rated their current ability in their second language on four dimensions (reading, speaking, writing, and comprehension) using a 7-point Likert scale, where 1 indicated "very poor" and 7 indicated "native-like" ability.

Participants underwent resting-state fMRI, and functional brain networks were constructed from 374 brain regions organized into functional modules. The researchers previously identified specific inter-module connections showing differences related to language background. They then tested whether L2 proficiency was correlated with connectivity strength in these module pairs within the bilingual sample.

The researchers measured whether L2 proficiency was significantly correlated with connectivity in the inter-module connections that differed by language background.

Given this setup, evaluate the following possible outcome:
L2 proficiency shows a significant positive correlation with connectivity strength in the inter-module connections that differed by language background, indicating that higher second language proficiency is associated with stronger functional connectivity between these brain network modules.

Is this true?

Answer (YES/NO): NO